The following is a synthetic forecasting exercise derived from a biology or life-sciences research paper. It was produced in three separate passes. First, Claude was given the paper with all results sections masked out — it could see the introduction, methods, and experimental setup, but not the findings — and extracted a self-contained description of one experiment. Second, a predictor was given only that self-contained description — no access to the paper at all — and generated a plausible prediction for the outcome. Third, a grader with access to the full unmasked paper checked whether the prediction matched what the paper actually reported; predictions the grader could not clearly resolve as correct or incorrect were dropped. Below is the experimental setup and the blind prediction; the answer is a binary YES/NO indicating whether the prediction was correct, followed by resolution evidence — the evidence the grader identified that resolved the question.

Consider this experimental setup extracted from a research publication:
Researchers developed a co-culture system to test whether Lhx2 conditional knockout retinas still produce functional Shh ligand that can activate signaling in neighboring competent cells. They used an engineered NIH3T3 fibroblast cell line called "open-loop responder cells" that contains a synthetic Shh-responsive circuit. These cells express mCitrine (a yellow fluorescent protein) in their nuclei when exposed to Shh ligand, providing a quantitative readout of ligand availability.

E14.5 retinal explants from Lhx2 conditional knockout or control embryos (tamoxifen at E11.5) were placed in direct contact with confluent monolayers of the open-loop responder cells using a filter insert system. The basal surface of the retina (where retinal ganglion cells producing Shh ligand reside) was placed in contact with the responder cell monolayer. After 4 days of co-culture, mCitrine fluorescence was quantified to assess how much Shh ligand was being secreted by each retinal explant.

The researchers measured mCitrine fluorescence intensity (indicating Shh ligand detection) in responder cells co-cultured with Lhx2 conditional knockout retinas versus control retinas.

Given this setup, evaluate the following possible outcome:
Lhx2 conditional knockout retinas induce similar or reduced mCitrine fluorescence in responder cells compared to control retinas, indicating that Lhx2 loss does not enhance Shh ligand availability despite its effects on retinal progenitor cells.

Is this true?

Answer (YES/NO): NO